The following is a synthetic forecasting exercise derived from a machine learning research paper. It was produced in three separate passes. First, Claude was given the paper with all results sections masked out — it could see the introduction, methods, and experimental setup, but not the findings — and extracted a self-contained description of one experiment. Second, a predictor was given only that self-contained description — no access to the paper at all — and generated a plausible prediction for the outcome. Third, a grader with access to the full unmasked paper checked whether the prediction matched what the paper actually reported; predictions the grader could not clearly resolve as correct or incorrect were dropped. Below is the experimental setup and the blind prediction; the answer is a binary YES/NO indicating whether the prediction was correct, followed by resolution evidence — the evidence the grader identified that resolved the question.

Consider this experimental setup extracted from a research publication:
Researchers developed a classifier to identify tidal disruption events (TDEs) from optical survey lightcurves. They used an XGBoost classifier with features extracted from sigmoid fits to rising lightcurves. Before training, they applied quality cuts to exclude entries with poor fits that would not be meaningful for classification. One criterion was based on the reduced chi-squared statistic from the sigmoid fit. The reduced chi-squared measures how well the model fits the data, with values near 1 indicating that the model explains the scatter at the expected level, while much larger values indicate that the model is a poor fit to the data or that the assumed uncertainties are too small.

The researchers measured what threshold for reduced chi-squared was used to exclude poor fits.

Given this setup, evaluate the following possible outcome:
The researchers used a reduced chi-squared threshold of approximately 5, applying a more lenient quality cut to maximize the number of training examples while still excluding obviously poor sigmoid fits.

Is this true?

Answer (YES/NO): NO